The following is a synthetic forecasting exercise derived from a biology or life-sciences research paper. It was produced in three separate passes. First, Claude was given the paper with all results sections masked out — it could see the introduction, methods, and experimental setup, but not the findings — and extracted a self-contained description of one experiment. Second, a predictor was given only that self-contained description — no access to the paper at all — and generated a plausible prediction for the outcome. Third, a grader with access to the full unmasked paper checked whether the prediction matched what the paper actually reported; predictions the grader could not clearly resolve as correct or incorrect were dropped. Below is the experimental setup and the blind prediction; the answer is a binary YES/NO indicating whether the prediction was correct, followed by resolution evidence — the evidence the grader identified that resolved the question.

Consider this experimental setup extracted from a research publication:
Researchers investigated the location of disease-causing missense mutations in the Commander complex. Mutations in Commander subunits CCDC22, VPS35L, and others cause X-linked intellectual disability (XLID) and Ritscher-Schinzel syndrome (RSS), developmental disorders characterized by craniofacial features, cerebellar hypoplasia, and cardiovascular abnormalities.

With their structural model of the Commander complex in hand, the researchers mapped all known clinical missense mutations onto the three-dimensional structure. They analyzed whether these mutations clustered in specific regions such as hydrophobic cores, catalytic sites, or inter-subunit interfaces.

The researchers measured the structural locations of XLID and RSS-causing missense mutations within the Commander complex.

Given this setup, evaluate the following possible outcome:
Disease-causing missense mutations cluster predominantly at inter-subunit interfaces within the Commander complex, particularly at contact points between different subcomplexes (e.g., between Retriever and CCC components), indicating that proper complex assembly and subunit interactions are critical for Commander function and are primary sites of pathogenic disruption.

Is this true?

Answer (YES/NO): YES